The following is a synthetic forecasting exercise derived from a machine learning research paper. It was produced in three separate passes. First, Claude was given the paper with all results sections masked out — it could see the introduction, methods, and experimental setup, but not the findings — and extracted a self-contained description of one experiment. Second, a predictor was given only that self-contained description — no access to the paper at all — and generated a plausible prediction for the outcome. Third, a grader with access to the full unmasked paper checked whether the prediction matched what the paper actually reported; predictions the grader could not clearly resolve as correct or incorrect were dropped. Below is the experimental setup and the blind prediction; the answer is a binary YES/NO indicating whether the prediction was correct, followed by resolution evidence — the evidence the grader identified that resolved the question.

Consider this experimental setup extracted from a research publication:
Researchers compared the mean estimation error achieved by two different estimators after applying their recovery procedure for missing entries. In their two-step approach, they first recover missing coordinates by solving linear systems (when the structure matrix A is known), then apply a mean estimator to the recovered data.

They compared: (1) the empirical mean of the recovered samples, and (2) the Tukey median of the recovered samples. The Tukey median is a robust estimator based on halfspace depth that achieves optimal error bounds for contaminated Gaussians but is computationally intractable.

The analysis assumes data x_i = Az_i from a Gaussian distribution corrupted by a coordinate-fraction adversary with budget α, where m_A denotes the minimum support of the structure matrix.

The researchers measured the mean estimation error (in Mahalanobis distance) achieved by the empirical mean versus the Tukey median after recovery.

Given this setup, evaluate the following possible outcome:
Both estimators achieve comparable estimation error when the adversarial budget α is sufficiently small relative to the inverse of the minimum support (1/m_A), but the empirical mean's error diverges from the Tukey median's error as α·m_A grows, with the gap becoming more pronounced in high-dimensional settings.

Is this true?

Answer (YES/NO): NO